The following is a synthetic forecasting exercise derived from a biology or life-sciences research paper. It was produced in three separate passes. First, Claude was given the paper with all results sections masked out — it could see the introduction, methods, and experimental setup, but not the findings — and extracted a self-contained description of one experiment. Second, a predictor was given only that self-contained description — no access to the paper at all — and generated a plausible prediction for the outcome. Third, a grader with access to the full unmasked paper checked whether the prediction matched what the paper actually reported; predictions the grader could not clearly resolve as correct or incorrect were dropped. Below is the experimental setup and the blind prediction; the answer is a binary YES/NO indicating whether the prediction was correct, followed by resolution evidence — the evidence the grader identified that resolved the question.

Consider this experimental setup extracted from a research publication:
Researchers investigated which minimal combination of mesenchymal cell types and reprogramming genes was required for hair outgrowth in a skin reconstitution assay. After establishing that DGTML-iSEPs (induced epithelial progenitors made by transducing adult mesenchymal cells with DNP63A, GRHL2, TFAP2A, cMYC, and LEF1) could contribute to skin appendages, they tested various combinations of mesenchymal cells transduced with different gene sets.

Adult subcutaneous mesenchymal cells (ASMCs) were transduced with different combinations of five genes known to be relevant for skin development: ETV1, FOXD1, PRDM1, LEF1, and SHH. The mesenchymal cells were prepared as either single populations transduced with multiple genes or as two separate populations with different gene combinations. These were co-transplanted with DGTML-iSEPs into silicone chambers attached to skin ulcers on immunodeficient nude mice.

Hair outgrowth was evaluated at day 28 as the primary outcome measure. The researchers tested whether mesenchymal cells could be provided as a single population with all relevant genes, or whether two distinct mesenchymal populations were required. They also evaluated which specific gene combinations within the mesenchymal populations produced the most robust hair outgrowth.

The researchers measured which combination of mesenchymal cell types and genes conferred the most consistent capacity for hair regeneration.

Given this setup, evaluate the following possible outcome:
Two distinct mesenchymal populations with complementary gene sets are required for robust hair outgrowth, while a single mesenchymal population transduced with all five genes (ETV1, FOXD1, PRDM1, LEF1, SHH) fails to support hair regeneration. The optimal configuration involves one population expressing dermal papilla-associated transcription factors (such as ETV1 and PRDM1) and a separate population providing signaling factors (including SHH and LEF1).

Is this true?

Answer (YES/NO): NO